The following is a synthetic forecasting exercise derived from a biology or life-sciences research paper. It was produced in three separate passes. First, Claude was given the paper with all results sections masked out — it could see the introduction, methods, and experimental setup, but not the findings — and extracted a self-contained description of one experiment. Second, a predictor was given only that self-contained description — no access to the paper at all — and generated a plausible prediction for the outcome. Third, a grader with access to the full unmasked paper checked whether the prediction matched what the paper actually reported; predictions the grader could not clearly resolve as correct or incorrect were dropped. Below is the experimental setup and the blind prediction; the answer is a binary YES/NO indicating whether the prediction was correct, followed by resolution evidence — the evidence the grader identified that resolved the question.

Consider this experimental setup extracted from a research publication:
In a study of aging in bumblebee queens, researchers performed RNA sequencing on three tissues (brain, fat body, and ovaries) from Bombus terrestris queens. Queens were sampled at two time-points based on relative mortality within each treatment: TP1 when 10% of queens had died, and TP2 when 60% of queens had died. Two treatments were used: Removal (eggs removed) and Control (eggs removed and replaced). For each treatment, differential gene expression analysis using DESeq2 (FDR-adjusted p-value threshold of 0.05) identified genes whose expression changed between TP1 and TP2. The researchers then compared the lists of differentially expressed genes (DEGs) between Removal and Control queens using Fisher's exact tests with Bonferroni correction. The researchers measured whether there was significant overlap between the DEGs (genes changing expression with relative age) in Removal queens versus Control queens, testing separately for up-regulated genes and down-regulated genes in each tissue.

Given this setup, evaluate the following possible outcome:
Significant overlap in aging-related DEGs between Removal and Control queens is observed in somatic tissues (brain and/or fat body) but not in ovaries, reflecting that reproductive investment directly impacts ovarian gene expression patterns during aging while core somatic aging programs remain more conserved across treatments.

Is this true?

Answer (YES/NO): YES